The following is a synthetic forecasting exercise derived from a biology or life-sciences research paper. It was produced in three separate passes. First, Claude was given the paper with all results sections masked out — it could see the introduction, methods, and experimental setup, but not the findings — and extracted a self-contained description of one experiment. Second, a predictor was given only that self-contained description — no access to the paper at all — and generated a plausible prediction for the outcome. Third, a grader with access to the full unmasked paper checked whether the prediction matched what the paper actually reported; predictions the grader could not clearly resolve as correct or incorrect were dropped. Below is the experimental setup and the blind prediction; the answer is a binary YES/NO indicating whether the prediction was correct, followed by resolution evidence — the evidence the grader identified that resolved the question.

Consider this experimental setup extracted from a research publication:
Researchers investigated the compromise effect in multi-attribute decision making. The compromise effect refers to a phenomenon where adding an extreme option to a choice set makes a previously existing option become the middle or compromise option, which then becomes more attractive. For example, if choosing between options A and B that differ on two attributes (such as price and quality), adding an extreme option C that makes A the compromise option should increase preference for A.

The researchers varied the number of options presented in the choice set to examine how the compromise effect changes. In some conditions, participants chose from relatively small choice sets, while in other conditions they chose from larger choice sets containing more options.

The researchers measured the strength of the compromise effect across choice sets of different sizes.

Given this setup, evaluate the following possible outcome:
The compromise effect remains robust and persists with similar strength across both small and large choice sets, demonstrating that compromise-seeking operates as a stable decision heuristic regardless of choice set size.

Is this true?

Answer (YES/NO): NO